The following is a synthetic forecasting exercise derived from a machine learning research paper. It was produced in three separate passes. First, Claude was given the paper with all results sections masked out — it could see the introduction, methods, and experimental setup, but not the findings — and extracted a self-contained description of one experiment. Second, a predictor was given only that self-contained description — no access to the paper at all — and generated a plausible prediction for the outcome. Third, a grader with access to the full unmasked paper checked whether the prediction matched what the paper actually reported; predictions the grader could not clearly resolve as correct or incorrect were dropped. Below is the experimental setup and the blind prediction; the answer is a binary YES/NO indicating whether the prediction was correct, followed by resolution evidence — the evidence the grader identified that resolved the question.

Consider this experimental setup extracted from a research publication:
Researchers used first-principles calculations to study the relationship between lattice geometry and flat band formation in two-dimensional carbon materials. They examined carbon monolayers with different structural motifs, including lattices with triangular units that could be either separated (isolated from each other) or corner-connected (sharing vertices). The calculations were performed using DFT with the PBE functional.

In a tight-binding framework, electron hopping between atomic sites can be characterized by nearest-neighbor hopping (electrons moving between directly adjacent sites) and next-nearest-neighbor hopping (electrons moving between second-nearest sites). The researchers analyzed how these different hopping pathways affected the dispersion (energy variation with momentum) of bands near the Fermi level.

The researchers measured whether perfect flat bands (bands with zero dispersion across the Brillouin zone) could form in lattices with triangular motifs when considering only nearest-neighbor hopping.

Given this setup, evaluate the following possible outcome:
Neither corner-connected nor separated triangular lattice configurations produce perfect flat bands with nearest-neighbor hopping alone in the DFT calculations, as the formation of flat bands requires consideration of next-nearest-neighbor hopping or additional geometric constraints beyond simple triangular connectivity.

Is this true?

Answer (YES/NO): NO